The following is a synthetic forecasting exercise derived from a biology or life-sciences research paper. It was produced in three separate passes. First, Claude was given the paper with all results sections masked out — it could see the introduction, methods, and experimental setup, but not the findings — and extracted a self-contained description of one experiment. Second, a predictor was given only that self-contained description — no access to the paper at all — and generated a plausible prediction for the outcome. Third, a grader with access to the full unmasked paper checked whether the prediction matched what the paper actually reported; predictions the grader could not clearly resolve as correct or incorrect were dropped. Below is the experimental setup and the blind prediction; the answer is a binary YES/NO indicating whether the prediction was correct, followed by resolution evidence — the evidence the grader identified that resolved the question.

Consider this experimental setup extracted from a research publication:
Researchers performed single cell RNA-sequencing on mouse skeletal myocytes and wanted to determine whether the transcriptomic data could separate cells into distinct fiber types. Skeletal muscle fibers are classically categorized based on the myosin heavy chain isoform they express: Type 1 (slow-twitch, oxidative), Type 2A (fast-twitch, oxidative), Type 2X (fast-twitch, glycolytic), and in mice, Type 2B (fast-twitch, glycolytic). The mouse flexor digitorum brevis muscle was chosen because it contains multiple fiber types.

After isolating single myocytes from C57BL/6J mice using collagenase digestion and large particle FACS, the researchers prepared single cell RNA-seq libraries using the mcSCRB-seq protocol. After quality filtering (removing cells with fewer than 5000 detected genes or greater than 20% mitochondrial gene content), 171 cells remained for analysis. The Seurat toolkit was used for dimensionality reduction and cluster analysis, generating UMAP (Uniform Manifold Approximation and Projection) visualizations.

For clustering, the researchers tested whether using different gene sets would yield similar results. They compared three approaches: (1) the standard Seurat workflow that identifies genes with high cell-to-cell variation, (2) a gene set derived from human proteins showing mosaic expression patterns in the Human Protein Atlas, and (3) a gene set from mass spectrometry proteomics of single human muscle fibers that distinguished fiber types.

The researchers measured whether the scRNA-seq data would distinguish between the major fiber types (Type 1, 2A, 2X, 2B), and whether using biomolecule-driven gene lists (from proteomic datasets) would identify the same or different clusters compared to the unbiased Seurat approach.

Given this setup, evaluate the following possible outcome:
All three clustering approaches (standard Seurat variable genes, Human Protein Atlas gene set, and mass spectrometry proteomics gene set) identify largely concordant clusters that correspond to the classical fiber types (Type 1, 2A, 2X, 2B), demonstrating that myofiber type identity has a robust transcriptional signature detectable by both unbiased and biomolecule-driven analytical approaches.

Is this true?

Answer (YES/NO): NO